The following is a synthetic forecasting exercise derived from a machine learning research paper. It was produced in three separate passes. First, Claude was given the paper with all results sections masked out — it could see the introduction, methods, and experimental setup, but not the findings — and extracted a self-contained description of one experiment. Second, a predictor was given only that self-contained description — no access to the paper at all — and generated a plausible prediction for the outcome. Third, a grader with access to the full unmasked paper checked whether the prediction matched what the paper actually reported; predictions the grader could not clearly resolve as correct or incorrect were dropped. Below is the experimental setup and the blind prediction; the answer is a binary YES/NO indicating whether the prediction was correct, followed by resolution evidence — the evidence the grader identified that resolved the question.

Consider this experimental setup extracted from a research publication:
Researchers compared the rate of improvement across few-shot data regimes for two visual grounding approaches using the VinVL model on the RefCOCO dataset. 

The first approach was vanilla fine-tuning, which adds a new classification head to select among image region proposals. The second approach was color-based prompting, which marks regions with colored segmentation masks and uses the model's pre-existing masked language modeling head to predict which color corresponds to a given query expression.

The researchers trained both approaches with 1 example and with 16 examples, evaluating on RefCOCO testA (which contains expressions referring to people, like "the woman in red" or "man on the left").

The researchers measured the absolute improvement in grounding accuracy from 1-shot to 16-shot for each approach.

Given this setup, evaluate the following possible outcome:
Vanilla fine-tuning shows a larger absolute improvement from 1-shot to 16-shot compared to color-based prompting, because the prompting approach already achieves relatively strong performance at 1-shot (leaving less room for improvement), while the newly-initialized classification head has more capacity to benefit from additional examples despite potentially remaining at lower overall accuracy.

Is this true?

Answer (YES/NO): YES